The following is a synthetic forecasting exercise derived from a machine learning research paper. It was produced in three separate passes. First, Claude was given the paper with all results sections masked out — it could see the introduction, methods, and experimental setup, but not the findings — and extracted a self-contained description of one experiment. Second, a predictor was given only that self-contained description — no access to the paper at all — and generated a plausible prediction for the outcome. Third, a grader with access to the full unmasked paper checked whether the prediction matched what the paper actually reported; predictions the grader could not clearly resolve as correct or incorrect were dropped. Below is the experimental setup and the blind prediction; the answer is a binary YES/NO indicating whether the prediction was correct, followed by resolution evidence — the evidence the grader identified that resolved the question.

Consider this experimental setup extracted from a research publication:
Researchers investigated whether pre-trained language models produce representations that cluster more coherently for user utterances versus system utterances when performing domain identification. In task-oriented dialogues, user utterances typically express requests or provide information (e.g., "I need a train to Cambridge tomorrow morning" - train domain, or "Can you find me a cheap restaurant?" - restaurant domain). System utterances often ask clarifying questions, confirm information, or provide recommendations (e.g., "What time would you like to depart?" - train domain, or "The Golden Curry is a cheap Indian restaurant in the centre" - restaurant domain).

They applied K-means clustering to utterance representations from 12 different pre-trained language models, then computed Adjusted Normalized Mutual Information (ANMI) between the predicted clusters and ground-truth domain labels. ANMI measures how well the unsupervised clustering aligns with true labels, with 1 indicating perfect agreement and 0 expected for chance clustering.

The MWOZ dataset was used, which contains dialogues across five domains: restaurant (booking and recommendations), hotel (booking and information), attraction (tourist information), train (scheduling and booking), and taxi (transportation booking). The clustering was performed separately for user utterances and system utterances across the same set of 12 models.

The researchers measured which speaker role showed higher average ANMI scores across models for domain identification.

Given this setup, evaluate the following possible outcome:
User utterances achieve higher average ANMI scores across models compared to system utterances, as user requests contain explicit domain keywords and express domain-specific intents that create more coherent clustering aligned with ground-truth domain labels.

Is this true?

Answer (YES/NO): YES